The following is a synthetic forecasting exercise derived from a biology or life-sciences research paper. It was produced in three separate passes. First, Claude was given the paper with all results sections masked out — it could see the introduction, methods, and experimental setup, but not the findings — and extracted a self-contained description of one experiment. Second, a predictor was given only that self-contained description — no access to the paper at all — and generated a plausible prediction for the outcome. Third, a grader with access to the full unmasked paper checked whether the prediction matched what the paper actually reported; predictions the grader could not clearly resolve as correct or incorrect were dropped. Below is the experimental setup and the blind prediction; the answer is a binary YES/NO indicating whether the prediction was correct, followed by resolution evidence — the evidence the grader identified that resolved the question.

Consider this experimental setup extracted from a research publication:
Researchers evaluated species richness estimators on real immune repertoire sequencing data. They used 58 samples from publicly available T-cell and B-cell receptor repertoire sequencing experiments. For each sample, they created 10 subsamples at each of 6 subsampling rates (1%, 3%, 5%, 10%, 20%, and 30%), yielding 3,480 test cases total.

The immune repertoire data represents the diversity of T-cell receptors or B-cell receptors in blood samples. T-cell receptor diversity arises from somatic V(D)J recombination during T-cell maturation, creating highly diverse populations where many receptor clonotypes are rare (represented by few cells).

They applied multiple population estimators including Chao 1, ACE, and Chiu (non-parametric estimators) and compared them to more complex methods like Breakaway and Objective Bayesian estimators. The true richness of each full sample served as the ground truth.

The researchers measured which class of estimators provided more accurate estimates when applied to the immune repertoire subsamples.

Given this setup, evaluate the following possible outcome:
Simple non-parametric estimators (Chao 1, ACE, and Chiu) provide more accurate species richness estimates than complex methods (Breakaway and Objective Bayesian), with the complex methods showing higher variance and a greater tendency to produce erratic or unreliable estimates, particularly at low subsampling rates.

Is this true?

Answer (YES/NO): NO